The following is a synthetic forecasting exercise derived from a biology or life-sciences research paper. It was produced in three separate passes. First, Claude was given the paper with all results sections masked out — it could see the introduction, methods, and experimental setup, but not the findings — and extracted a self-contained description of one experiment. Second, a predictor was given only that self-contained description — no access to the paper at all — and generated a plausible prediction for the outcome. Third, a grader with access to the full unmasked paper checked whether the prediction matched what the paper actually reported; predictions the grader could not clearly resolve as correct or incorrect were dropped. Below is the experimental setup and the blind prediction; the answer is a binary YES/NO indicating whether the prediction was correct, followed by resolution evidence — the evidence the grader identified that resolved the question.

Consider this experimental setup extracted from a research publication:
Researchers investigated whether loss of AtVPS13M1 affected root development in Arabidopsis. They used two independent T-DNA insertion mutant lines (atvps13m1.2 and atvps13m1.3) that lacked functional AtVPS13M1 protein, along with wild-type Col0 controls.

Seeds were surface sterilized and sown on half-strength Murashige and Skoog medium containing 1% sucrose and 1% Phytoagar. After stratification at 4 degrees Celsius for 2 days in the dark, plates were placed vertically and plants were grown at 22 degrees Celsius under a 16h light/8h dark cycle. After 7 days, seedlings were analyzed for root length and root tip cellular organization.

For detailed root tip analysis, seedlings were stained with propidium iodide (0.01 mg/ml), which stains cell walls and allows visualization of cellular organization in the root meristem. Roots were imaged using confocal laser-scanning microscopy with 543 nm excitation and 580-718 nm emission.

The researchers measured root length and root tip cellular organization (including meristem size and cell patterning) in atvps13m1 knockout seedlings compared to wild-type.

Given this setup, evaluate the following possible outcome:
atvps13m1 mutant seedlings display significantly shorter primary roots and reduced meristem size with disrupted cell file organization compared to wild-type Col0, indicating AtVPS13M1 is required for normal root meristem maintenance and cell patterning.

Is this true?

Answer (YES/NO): NO